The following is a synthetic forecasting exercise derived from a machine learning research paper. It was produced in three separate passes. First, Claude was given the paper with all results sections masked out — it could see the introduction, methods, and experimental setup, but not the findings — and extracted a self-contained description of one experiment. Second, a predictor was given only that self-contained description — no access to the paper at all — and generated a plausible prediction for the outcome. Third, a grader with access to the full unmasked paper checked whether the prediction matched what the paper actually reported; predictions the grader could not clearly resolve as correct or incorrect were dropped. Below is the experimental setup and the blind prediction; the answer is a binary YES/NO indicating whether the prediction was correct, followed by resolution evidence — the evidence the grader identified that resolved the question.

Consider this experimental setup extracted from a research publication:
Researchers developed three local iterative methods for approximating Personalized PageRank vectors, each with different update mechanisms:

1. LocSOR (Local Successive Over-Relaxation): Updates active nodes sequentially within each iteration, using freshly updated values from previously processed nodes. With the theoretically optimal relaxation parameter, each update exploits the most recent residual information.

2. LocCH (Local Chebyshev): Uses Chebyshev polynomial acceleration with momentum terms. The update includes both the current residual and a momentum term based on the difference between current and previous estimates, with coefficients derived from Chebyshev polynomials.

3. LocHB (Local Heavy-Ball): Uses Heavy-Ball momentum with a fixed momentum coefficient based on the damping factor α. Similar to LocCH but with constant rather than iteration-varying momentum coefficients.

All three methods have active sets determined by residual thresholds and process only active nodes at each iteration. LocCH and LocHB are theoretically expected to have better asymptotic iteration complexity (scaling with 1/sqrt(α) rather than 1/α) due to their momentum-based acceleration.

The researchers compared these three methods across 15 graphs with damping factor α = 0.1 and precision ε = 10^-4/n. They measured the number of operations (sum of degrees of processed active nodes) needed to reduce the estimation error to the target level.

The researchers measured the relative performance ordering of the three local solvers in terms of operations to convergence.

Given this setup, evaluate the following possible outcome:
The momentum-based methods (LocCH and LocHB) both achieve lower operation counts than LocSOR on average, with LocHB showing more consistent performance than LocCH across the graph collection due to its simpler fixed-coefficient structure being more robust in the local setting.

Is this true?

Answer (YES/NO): NO